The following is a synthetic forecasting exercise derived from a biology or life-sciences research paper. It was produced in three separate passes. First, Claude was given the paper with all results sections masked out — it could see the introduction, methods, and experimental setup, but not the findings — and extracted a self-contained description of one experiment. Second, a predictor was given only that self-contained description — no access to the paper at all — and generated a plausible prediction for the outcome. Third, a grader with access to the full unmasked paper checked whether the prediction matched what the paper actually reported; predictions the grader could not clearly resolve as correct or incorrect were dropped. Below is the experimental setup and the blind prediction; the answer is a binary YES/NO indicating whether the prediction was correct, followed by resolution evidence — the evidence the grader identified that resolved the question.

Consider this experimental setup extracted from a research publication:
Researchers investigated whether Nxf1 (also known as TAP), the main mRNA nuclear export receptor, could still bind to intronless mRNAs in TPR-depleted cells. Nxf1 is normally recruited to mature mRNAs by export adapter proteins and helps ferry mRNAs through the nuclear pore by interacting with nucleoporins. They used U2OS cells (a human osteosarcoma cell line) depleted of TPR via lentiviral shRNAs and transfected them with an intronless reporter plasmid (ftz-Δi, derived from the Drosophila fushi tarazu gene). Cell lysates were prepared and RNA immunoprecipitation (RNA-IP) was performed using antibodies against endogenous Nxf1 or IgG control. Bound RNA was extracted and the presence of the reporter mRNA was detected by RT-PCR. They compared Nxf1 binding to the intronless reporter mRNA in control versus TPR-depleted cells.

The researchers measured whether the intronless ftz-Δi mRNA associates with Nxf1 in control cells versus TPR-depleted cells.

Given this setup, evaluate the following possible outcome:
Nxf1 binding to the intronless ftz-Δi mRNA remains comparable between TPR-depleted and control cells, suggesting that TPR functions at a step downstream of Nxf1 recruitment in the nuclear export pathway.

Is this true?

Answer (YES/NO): YES